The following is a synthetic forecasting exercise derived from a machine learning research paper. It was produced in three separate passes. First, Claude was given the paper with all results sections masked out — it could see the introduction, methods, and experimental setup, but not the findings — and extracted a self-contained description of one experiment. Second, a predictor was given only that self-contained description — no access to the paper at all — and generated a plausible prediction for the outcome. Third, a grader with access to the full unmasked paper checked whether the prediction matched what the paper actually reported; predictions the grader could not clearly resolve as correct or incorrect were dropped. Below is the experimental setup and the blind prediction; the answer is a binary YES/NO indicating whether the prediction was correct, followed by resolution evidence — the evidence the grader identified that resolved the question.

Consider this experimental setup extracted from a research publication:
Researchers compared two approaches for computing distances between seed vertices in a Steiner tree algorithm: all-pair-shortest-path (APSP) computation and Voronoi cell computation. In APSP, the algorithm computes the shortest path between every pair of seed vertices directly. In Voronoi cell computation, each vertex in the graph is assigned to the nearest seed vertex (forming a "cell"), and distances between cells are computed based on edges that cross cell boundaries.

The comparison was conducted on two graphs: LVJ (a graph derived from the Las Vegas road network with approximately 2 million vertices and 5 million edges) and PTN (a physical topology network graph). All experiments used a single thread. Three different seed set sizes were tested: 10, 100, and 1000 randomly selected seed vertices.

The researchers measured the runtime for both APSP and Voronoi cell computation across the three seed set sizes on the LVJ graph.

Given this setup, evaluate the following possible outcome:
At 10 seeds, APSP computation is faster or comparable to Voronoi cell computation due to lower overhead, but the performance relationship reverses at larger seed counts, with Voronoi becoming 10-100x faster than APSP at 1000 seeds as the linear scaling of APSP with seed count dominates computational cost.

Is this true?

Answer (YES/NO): NO